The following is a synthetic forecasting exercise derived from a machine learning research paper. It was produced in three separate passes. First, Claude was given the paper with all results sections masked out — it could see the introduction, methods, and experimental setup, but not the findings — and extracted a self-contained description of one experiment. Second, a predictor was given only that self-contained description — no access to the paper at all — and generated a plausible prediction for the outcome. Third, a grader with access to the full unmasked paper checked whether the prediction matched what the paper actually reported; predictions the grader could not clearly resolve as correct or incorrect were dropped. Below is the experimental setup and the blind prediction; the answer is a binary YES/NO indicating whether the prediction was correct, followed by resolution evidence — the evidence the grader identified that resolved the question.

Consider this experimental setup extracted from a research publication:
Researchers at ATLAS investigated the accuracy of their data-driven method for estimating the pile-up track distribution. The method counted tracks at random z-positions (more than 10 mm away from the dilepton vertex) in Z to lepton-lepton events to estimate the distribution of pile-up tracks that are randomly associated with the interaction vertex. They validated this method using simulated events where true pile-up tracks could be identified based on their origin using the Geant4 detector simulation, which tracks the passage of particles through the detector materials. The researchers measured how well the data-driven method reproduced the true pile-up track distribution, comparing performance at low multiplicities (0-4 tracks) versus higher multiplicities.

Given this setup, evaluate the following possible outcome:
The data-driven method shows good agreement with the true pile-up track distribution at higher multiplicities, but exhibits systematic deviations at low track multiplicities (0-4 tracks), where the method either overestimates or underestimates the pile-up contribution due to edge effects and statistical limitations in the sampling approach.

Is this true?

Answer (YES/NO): NO